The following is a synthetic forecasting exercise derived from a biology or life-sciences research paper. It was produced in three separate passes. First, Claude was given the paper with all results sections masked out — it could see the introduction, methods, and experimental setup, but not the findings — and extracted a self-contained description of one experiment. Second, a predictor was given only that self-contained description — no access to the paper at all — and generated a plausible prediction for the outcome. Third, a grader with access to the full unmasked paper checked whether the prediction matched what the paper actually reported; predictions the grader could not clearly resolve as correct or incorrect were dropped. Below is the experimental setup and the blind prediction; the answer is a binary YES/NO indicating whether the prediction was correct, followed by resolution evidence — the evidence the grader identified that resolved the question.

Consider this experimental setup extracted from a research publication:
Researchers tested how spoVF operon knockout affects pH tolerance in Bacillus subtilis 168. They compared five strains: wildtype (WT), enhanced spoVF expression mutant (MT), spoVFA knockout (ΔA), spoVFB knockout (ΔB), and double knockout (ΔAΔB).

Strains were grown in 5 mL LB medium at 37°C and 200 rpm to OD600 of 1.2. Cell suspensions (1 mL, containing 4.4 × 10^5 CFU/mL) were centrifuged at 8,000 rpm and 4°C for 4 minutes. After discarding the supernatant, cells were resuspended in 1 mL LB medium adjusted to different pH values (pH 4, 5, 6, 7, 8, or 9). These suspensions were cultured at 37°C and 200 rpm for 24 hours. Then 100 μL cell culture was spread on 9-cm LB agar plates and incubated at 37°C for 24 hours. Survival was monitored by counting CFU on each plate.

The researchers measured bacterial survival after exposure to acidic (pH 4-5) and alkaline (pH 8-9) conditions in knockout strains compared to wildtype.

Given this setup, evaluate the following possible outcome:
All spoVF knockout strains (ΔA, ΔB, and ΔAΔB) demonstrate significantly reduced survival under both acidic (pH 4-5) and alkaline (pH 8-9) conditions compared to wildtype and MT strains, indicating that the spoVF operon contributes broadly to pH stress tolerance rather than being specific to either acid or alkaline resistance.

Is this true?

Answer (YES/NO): NO